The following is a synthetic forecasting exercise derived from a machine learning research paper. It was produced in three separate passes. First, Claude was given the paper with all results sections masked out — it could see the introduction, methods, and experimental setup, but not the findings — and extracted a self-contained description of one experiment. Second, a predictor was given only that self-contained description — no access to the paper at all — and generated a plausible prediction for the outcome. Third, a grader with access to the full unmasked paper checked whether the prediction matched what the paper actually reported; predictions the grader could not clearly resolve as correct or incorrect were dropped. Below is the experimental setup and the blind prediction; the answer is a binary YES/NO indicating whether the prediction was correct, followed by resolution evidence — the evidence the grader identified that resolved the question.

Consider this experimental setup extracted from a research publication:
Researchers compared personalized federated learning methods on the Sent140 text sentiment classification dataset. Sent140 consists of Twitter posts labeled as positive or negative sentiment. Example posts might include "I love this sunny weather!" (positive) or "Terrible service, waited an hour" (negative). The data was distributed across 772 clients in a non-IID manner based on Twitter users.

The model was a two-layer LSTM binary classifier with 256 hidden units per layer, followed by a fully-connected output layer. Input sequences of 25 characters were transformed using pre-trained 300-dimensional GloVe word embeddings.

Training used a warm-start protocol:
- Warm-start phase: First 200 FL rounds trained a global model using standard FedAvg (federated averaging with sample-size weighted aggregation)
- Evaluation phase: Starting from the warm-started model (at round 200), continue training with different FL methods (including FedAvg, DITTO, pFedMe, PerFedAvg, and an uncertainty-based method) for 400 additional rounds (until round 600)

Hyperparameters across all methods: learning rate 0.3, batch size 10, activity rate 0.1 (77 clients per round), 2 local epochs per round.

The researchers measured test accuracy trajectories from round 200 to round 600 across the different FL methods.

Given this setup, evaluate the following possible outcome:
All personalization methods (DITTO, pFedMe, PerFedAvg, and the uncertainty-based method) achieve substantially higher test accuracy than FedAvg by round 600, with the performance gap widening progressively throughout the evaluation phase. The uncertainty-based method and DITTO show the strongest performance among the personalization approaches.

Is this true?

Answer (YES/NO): NO